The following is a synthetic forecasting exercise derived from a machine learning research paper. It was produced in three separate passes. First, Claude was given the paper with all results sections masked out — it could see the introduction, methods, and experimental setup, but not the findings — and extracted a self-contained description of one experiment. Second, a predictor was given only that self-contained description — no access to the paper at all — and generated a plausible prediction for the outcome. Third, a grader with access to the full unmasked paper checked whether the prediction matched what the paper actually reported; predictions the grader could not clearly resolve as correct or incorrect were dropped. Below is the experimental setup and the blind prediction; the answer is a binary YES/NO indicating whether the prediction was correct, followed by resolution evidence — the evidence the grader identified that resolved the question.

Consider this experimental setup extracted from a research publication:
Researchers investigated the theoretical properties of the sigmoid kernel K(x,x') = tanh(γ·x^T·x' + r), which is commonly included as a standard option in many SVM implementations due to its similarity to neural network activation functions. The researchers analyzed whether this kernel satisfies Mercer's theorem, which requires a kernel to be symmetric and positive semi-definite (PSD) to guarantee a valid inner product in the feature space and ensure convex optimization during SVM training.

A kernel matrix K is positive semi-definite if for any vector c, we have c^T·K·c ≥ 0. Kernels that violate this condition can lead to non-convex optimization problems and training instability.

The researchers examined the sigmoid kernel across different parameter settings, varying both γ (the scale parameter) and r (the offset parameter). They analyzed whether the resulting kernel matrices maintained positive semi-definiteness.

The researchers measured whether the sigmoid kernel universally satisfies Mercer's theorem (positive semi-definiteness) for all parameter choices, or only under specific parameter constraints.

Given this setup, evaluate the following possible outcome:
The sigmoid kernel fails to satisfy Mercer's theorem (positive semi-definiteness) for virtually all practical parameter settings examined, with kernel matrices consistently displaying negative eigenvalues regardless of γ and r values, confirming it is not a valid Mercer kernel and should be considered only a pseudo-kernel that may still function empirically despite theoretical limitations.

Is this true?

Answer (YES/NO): NO